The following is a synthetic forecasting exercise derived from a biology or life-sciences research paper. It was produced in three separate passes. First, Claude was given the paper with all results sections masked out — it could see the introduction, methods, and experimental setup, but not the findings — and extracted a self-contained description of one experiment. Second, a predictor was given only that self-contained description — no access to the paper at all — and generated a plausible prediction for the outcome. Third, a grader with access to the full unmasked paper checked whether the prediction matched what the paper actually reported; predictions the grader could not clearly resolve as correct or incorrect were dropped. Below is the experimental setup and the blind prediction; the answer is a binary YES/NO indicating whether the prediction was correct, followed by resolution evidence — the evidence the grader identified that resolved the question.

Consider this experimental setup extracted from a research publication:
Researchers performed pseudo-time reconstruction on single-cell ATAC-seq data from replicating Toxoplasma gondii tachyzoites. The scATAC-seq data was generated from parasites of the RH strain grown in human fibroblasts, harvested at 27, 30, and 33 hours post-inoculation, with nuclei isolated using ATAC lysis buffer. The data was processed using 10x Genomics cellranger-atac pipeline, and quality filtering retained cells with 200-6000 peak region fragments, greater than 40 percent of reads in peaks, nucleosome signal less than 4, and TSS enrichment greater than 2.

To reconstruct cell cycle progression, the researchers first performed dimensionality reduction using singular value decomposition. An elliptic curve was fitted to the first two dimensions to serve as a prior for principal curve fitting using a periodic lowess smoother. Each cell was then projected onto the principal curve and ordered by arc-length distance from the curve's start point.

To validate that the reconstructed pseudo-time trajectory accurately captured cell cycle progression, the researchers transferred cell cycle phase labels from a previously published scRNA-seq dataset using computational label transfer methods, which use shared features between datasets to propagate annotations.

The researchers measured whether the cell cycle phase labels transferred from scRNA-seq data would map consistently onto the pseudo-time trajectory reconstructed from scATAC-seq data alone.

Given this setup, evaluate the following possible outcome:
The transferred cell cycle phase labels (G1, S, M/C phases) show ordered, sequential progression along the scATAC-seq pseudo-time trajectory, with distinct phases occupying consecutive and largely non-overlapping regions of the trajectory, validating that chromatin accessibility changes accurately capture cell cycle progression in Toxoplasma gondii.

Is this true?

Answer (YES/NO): YES